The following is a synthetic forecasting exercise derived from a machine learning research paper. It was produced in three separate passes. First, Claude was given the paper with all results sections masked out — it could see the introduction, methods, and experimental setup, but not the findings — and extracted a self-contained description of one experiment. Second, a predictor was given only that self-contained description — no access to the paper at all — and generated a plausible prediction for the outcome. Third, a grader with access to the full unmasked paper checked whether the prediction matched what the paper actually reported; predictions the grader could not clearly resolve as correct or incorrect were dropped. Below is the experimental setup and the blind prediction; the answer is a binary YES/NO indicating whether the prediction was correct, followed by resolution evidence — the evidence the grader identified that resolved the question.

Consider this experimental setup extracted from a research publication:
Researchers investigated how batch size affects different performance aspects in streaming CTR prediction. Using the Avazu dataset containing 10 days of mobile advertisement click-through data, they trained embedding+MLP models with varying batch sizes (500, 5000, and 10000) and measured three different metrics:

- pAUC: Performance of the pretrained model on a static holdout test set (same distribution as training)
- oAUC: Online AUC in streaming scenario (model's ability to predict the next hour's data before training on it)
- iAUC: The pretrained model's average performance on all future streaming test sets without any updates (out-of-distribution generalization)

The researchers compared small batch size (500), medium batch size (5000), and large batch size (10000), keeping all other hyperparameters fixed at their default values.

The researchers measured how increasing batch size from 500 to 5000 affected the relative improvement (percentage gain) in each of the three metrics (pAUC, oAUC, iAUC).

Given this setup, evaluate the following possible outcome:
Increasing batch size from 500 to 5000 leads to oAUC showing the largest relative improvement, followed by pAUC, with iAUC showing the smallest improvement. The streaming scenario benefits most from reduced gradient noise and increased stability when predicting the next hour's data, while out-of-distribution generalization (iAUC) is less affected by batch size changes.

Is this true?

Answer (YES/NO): NO